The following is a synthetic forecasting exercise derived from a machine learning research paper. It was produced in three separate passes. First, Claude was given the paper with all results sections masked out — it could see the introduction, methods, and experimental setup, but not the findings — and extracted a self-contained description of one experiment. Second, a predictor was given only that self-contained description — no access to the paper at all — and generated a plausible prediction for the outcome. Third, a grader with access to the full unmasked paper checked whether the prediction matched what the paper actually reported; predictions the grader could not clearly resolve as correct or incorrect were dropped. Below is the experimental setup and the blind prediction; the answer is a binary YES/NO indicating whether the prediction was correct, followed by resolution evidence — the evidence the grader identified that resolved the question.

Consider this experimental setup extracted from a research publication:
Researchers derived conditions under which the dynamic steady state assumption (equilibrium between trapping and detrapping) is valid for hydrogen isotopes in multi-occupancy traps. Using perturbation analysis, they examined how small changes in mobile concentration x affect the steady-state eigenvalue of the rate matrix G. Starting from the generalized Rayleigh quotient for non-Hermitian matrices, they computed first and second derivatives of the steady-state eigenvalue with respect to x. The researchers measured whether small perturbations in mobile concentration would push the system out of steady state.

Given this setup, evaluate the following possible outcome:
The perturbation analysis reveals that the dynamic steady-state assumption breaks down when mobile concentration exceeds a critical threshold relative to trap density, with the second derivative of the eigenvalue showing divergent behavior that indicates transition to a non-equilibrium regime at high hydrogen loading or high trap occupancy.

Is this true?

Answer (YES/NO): NO